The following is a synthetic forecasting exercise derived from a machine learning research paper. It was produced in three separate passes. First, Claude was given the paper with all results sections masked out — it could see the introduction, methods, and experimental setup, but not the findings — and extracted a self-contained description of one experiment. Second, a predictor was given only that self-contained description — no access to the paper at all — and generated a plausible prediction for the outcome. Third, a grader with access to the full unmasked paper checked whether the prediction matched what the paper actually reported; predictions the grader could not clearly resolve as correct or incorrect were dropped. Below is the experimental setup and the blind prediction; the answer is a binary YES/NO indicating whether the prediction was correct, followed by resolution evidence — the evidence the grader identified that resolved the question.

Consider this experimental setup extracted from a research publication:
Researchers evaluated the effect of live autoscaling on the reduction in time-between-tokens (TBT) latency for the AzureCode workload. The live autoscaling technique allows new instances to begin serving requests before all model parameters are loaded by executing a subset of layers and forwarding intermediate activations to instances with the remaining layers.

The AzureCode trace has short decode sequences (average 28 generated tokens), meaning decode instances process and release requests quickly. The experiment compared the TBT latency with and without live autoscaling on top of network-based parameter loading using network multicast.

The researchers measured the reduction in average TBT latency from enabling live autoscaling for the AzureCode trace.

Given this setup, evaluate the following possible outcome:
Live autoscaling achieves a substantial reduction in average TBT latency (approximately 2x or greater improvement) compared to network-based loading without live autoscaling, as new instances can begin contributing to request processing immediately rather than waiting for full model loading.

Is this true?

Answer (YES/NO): NO